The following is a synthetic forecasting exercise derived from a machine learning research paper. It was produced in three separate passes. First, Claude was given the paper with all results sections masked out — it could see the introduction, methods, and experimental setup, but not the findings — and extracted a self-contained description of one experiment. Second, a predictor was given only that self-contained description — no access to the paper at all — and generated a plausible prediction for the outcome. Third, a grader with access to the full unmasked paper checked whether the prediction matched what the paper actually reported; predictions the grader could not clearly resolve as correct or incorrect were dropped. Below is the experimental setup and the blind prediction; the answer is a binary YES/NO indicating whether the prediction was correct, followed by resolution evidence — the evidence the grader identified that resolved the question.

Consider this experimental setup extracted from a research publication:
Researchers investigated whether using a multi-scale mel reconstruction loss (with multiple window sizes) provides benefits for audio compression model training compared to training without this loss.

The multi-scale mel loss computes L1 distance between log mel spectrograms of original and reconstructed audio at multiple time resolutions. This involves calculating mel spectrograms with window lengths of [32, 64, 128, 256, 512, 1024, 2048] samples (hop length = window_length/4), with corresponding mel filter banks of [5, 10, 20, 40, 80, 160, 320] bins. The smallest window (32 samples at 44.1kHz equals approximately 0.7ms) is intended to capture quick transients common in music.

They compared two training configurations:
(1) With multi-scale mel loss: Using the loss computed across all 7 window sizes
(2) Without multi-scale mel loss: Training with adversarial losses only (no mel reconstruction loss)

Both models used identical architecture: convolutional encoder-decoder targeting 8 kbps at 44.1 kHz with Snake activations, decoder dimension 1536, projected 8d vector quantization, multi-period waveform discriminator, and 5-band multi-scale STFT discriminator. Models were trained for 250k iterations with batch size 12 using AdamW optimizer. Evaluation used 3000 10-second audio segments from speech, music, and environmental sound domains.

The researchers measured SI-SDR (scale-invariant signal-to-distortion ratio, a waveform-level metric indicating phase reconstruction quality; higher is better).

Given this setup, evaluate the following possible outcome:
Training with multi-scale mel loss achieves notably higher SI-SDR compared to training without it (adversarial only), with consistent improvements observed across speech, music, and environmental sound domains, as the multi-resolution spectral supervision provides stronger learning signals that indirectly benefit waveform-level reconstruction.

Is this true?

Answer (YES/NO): NO